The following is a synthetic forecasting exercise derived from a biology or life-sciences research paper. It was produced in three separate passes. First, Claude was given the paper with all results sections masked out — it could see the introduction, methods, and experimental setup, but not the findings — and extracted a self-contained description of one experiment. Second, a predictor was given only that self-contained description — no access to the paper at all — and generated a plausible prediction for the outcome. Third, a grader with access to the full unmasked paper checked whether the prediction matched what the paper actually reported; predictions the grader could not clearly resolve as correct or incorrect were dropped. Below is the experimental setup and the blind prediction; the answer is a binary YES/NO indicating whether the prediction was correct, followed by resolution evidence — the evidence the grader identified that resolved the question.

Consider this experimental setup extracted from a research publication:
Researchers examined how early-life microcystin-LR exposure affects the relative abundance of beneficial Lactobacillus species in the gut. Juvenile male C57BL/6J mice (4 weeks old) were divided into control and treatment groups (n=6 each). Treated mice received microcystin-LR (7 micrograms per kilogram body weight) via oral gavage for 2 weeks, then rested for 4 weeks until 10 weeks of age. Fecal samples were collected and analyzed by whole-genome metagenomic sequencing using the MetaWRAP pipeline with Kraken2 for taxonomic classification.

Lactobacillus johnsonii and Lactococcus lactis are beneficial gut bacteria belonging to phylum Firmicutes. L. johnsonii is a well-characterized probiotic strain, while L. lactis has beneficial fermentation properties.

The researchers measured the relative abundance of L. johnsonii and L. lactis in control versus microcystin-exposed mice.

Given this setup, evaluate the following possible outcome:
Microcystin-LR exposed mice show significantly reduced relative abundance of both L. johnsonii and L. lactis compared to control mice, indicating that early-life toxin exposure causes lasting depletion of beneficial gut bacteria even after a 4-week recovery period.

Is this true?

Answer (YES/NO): YES